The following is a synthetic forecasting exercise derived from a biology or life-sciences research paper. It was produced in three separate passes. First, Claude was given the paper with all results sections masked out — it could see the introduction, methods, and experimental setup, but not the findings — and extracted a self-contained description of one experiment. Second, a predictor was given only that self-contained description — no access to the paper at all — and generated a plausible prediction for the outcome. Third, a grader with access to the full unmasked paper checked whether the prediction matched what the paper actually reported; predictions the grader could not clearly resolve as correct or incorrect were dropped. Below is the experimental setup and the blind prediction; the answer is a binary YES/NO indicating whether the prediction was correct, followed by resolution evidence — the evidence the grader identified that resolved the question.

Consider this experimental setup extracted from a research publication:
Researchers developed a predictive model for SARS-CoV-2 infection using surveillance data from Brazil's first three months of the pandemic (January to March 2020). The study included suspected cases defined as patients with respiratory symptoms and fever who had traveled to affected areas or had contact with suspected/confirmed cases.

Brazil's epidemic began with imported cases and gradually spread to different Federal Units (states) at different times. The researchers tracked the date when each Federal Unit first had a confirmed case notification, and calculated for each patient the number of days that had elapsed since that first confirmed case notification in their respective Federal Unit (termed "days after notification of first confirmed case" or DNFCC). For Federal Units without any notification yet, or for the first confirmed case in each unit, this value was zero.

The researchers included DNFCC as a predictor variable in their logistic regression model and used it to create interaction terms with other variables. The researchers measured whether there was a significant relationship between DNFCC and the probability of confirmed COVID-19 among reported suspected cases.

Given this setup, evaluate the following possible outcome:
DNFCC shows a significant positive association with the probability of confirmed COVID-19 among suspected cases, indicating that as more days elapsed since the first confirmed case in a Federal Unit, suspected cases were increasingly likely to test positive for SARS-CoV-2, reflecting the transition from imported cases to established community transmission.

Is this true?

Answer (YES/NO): YES